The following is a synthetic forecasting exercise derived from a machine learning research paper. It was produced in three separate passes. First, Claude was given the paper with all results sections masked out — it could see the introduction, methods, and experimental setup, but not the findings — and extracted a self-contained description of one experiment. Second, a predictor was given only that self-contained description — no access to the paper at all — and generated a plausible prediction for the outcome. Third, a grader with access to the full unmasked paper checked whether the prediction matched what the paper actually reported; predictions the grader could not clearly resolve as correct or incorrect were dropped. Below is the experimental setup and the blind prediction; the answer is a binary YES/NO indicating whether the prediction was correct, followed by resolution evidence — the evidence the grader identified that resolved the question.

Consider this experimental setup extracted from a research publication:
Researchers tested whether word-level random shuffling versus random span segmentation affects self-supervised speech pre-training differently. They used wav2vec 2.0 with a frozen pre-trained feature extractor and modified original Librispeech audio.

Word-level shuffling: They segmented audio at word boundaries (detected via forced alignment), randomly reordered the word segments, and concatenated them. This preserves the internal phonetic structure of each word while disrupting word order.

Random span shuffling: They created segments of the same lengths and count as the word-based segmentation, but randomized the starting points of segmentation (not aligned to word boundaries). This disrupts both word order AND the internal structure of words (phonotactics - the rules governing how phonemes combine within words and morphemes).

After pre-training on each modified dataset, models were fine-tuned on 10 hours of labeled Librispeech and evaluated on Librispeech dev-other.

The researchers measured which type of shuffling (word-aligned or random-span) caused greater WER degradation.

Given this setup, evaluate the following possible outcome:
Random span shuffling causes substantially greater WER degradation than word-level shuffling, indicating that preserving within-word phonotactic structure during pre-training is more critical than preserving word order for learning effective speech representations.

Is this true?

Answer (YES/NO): YES